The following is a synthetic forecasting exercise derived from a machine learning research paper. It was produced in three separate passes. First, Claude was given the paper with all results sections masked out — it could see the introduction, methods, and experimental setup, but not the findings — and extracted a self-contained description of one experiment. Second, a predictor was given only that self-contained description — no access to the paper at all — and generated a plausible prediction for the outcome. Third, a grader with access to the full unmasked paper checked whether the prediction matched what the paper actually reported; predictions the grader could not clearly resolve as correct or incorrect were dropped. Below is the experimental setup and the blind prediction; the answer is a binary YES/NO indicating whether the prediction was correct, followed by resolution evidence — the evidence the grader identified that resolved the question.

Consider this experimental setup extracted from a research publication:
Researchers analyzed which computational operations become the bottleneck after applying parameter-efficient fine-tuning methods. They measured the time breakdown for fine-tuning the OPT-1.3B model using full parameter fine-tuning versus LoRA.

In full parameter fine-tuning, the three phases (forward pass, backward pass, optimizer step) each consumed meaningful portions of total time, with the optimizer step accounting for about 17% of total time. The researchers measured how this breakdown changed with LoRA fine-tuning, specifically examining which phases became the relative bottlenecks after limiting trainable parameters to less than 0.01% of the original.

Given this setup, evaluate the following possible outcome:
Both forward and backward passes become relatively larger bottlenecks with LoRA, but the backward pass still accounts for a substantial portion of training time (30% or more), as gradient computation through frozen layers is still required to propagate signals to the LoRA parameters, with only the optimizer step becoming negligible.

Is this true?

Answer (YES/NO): YES